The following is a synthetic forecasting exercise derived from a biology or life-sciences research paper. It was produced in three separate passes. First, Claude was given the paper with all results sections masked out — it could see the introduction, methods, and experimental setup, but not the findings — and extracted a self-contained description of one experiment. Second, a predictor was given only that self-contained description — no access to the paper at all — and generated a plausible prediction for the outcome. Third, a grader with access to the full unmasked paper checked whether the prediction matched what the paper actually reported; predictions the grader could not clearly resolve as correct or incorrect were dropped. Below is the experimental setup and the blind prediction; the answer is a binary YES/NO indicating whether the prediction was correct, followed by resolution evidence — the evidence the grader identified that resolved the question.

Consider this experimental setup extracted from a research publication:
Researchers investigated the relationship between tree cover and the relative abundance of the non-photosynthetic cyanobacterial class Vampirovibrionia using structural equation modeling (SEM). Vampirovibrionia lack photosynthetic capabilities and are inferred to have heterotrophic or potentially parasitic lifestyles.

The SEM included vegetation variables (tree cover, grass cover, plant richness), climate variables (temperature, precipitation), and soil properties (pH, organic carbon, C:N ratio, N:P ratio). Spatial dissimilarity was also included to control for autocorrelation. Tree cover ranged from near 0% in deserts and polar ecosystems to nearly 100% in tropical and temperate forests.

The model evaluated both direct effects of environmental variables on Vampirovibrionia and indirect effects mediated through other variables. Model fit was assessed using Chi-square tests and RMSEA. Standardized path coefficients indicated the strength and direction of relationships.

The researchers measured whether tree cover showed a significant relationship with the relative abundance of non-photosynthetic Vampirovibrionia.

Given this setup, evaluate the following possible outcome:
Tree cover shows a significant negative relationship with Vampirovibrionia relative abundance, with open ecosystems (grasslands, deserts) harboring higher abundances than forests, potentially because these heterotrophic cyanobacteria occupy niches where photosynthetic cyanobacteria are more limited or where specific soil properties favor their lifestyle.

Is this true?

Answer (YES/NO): NO